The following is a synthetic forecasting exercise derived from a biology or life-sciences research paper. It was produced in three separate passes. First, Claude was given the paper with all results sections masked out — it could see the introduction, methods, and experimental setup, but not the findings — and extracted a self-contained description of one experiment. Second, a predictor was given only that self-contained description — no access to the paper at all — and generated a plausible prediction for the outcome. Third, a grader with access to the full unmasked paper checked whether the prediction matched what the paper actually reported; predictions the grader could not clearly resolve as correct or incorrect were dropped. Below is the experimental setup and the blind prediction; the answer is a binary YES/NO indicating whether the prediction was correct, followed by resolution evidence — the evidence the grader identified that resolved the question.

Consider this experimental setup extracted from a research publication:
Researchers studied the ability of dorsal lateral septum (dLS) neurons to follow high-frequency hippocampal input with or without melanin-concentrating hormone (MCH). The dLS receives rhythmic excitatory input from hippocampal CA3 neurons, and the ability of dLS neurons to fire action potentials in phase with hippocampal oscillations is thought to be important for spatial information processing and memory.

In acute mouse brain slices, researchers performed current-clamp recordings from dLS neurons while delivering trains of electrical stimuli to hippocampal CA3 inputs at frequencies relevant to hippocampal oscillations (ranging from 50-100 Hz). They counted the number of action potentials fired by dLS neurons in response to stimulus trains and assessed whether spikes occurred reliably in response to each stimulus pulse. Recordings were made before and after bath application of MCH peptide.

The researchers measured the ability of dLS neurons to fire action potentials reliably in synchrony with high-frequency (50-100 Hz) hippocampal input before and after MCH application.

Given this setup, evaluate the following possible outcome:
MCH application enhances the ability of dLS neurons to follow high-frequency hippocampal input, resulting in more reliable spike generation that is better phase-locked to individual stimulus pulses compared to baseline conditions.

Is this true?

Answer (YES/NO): YES